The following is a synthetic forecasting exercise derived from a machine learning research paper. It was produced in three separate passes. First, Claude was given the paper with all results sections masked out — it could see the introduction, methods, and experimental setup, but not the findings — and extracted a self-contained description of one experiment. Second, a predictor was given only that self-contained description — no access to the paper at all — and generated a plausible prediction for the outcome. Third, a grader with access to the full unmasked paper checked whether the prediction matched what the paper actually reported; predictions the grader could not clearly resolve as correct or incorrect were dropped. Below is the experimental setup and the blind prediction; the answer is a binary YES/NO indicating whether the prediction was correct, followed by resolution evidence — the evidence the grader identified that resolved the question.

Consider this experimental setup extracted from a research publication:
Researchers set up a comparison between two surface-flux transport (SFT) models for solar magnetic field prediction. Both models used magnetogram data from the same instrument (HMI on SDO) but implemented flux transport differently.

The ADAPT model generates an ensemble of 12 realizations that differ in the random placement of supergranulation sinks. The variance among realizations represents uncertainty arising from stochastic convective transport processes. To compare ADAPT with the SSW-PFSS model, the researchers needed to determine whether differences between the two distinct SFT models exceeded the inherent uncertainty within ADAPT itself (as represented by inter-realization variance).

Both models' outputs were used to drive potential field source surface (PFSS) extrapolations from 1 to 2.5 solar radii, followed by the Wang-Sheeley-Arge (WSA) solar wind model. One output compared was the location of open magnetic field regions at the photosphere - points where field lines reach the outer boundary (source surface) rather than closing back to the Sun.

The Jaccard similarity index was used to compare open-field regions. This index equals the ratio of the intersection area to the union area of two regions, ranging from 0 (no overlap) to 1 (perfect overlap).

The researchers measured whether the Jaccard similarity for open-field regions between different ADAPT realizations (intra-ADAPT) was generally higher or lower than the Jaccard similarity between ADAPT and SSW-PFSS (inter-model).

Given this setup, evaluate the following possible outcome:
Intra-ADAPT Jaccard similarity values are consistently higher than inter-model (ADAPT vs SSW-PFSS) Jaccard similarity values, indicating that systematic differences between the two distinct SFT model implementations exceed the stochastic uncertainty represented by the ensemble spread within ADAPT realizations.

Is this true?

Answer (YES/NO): YES